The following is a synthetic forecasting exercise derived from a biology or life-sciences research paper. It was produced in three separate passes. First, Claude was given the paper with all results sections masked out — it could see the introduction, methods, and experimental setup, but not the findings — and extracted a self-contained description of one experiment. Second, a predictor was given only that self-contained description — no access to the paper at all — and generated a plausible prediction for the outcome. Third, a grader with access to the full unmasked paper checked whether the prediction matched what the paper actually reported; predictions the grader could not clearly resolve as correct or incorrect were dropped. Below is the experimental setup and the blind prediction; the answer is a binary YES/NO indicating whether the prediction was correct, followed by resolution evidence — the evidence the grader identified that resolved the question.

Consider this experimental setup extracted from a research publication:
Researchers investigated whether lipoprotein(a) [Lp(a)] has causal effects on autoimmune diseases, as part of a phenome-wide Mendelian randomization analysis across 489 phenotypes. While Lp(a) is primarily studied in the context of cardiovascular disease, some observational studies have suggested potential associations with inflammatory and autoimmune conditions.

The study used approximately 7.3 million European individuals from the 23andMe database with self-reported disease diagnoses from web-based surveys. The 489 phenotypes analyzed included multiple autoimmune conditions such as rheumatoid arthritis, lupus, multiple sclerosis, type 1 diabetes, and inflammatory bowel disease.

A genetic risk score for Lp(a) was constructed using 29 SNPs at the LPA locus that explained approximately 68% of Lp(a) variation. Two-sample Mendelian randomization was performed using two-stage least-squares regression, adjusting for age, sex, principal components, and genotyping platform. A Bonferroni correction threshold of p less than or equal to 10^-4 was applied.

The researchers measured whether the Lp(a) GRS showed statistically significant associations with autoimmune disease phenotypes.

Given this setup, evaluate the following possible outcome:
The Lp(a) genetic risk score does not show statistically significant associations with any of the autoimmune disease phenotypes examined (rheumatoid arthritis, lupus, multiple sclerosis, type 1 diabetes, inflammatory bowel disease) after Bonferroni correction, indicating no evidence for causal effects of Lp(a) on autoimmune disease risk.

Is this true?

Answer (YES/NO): YES